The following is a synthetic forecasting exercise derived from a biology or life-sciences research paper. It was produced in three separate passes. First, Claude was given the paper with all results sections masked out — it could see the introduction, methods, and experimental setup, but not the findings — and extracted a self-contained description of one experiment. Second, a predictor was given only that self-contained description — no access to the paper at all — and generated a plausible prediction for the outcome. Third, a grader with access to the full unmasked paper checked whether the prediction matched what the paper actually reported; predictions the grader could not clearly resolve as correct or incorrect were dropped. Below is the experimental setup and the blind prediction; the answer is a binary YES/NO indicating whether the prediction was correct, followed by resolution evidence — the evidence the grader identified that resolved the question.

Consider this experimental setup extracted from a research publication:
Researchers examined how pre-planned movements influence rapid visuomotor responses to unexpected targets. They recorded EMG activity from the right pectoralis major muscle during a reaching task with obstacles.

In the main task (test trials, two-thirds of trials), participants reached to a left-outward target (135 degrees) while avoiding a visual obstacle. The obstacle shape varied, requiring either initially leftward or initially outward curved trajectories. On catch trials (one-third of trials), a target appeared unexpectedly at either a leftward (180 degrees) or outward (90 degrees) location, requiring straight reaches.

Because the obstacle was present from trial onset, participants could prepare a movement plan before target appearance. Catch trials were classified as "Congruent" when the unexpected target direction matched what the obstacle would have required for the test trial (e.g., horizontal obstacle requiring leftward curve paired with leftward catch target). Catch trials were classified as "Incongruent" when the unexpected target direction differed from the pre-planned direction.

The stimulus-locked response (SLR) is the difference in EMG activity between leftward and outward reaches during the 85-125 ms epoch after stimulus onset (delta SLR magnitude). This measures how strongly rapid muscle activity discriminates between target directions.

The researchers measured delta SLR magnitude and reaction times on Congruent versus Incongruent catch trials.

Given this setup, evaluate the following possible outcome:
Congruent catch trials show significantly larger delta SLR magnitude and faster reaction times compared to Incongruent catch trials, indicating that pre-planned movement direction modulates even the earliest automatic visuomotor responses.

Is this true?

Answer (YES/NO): YES